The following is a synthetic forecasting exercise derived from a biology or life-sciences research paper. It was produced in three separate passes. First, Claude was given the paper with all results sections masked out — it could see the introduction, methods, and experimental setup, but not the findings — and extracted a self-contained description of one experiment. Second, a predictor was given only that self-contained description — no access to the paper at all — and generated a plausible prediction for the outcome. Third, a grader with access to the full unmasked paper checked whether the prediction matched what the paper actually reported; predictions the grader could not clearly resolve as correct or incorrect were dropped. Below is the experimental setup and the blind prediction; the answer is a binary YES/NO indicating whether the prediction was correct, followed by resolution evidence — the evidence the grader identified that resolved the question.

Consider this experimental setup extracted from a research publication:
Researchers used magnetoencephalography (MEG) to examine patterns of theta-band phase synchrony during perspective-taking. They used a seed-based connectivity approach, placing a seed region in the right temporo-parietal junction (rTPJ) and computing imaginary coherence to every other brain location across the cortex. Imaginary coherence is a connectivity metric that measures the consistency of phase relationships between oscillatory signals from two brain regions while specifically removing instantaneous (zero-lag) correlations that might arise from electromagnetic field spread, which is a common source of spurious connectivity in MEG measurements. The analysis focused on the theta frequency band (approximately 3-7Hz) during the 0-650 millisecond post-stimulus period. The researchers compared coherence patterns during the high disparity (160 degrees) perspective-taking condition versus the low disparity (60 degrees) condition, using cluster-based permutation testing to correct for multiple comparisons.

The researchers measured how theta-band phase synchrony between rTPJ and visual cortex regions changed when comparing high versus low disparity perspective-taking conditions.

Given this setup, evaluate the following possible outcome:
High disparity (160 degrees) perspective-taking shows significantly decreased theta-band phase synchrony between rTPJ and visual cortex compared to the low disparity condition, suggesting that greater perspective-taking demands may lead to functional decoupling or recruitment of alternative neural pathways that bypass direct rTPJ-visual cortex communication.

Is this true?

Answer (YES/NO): YES